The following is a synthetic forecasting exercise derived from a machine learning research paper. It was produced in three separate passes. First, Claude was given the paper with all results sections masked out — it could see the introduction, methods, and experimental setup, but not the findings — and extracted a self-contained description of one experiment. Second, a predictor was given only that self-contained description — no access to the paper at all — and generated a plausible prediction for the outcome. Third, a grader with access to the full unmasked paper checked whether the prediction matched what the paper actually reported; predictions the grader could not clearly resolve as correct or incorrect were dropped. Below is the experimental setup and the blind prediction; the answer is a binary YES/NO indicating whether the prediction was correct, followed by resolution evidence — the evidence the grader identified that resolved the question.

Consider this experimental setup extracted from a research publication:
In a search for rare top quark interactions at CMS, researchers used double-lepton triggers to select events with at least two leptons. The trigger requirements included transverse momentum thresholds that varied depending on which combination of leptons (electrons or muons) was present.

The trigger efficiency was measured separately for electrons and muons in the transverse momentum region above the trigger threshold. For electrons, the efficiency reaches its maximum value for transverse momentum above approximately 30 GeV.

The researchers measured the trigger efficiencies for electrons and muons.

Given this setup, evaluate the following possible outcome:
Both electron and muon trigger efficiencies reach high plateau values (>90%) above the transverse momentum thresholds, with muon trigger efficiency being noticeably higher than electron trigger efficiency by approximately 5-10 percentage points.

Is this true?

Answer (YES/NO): NO